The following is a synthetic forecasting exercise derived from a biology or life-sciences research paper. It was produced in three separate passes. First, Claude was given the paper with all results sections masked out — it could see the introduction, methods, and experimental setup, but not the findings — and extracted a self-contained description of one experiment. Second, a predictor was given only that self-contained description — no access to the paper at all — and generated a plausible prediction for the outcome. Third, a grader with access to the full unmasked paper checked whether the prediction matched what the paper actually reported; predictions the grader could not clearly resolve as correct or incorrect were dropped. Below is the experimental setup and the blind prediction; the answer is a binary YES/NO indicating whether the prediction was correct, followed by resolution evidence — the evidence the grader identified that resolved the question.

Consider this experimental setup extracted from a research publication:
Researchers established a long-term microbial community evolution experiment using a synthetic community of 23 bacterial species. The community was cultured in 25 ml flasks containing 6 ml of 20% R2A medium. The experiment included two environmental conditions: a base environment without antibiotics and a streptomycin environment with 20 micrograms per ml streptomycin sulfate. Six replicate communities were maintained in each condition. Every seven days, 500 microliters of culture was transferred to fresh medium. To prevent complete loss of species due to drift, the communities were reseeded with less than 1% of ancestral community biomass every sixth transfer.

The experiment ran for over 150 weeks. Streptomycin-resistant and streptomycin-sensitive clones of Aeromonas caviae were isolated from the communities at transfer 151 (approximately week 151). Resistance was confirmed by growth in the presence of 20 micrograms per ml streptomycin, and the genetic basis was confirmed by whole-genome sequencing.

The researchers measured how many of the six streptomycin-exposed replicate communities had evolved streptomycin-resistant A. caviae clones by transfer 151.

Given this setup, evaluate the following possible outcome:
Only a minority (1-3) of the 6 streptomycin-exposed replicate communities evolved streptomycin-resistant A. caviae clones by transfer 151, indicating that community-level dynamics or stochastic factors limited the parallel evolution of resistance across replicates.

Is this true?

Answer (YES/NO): YES